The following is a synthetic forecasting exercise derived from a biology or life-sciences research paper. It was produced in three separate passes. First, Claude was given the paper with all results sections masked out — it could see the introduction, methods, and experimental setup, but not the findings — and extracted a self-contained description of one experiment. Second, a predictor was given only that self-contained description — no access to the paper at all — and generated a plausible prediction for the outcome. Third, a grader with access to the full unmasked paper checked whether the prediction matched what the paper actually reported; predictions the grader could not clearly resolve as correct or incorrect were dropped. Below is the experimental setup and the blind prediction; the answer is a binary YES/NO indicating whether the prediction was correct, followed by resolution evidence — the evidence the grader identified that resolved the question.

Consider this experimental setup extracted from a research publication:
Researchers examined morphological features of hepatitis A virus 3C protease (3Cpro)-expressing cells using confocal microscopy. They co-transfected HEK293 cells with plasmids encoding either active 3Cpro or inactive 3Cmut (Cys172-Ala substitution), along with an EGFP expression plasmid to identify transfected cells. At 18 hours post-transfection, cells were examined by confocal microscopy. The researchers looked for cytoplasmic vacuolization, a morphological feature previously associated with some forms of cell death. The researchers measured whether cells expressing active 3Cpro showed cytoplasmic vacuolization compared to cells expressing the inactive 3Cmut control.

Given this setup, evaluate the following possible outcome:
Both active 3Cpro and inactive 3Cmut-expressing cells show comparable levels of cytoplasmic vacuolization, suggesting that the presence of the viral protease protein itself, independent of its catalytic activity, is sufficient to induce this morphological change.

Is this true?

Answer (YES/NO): NO